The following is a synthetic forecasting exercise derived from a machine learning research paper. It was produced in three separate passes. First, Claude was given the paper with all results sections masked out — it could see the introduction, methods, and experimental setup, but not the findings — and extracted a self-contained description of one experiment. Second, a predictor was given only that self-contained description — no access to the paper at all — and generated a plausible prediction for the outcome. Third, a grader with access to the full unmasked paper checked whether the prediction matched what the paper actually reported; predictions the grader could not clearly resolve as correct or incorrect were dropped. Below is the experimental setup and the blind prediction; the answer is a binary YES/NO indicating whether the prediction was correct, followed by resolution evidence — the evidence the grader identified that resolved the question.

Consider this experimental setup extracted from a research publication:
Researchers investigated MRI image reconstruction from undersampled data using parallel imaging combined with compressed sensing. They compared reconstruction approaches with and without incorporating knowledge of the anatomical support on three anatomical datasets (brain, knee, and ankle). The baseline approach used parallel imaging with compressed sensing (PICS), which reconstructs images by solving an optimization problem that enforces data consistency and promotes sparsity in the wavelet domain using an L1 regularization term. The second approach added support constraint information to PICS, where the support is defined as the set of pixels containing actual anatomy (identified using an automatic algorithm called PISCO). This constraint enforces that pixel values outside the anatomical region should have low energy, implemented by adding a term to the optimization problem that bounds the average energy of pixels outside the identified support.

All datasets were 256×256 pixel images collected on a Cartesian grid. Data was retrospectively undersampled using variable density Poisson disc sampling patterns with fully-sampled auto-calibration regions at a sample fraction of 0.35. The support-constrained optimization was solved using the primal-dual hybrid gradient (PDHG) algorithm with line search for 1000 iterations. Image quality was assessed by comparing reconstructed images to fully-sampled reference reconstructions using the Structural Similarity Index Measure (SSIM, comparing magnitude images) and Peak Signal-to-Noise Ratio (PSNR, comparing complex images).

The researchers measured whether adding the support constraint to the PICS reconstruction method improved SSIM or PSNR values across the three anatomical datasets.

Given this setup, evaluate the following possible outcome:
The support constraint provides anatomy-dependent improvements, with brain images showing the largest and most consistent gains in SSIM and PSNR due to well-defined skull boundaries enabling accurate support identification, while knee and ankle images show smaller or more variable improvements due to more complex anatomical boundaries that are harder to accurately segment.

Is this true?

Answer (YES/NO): NO